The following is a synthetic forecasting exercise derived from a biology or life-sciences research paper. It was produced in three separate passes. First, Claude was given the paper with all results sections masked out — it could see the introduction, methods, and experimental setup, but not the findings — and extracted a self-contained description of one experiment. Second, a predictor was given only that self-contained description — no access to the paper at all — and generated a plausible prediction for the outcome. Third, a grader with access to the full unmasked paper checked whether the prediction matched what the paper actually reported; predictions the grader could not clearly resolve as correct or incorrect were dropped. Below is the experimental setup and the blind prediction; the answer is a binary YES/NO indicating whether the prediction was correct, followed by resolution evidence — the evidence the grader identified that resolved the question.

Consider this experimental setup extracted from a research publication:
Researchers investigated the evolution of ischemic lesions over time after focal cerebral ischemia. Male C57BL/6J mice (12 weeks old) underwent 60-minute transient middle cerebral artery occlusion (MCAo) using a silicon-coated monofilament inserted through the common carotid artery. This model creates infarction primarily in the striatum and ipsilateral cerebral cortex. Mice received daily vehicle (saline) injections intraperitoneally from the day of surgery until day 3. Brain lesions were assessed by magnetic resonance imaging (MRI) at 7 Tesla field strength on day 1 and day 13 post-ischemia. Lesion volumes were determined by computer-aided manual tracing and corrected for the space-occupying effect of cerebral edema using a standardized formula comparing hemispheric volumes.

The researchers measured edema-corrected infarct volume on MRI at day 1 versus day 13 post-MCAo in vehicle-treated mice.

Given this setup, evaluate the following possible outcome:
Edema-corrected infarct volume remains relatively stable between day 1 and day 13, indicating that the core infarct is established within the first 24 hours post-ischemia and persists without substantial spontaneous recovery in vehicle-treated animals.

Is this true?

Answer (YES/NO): YES